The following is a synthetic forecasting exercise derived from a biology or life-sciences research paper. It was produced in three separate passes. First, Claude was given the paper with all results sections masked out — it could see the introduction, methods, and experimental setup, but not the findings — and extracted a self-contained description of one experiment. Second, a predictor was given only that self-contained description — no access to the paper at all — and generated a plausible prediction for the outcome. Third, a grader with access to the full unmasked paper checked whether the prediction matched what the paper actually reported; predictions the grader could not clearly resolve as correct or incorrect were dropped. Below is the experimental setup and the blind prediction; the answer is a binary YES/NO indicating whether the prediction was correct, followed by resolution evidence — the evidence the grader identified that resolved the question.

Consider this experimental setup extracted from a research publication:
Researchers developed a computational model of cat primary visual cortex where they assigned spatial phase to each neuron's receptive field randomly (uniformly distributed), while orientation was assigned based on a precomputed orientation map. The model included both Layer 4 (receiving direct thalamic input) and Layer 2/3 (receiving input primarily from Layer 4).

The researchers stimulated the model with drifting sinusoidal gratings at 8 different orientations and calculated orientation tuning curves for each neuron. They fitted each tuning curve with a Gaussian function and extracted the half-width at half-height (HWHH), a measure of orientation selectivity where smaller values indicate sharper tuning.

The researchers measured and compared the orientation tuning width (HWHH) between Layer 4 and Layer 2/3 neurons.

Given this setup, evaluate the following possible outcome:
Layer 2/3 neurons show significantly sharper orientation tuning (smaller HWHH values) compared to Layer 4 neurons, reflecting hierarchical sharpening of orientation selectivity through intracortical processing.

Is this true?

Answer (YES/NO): NO